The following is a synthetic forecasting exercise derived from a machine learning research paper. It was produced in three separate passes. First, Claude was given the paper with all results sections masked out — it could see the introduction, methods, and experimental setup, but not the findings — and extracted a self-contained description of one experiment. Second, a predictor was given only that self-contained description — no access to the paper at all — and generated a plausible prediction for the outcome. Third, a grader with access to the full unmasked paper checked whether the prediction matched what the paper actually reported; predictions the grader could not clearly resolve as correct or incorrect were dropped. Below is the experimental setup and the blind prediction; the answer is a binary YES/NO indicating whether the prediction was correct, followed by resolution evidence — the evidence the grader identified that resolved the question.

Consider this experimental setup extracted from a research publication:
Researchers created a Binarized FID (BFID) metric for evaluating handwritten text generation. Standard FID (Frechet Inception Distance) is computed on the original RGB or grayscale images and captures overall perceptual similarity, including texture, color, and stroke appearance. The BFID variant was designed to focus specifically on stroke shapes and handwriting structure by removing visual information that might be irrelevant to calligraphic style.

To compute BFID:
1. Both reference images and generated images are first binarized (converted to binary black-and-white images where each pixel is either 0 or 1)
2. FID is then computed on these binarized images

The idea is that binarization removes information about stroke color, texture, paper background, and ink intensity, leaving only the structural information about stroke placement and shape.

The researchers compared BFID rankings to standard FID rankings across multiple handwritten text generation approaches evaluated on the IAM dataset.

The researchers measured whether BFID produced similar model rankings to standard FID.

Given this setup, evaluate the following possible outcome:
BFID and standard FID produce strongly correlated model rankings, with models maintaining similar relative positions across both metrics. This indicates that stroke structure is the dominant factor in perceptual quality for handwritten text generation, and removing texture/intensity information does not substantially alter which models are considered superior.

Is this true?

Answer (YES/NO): NO